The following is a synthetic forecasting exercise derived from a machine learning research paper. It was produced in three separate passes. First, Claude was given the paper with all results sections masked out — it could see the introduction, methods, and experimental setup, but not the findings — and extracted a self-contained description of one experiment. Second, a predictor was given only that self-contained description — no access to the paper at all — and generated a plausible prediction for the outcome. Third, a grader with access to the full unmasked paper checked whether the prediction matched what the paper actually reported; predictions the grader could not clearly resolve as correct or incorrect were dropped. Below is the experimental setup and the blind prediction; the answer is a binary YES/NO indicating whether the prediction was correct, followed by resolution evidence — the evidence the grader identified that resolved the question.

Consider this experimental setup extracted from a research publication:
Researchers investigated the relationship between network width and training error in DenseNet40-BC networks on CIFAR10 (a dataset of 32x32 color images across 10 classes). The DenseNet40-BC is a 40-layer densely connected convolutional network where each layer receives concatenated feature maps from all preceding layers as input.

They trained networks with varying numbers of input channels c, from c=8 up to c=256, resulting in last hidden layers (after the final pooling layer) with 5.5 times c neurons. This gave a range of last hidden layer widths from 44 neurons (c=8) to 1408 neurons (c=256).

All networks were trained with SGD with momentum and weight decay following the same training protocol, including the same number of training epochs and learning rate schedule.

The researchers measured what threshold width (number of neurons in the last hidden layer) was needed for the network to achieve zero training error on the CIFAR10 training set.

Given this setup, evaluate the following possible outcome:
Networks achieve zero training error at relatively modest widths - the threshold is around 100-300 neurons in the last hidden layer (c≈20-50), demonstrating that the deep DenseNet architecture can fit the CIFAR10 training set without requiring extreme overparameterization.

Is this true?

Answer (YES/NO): NO